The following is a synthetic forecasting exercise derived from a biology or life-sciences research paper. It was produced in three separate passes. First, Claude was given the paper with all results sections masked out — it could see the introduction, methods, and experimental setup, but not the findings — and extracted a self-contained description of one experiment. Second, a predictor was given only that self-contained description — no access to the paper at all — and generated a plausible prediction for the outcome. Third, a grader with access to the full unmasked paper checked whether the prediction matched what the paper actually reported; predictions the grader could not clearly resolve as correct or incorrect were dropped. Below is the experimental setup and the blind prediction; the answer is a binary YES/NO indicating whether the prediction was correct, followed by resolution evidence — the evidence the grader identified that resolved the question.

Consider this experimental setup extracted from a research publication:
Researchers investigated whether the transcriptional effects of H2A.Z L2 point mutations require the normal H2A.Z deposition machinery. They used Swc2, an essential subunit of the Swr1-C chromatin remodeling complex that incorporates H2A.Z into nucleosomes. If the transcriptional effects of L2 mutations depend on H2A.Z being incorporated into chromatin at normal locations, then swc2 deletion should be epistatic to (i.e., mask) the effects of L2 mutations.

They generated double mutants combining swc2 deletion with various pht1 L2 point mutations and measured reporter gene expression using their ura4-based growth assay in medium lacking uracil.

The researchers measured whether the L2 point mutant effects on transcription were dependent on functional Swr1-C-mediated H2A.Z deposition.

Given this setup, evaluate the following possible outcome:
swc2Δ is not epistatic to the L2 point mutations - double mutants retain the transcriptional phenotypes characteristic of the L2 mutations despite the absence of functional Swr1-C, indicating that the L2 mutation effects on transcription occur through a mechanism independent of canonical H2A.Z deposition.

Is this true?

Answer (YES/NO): NO